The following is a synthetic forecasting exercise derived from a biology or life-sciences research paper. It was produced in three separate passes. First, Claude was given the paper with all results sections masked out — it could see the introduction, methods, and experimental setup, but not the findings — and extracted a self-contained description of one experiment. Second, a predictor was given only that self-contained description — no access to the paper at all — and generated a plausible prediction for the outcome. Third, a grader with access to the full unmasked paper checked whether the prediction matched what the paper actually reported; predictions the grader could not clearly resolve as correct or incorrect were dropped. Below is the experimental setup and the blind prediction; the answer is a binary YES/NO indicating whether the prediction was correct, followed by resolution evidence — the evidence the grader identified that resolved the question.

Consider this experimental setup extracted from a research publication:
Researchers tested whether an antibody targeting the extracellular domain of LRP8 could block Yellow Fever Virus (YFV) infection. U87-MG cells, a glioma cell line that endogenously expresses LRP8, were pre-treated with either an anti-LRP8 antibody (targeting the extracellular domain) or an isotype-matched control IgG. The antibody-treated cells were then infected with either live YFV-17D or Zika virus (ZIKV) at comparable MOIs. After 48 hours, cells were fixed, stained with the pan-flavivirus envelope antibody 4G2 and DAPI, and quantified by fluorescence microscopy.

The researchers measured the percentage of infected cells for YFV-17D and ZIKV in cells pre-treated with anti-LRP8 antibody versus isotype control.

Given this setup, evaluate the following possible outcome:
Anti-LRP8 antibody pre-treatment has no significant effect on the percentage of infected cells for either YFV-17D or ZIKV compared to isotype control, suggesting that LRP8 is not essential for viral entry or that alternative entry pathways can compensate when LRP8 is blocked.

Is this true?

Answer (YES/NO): NO